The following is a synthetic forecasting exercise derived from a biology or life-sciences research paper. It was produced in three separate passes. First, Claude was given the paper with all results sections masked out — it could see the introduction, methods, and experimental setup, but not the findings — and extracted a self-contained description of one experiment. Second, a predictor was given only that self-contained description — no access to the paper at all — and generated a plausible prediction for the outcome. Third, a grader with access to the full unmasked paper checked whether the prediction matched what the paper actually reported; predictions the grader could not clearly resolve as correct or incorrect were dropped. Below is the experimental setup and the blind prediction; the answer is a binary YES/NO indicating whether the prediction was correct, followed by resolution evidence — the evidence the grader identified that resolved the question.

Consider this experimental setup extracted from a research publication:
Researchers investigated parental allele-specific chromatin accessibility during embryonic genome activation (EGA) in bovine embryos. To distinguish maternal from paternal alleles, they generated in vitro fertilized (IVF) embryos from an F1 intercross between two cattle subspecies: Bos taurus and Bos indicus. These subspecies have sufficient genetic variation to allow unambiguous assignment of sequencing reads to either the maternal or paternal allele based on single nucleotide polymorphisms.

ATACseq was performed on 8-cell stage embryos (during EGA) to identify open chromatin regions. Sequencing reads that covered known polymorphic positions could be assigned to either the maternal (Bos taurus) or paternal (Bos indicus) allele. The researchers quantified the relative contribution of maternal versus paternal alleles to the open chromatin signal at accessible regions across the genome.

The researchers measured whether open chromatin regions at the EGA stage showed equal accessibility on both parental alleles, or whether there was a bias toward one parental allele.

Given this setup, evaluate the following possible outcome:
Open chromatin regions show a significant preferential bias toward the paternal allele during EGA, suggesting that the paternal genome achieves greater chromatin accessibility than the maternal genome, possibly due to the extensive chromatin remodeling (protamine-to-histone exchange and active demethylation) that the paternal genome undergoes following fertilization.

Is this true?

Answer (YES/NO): NO